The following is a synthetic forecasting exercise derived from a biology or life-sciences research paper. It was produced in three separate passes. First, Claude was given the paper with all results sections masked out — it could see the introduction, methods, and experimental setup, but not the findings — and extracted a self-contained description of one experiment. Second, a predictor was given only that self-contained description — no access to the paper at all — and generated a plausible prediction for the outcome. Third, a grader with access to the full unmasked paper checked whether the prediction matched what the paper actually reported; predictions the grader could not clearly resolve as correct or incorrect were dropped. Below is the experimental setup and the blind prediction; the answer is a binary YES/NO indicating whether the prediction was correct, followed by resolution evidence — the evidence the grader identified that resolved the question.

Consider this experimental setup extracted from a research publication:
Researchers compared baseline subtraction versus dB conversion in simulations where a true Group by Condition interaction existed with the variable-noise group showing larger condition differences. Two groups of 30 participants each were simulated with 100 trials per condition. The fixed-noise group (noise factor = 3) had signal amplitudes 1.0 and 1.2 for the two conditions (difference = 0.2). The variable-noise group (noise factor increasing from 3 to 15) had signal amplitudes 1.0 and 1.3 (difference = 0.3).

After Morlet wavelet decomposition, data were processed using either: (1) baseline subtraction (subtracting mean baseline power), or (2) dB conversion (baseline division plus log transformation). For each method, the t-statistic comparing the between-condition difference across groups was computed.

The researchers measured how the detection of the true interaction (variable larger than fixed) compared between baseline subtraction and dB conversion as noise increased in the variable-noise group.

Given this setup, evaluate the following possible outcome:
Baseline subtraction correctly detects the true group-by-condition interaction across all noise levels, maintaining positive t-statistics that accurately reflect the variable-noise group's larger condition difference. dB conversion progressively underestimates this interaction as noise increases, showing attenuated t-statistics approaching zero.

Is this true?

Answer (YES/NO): NO